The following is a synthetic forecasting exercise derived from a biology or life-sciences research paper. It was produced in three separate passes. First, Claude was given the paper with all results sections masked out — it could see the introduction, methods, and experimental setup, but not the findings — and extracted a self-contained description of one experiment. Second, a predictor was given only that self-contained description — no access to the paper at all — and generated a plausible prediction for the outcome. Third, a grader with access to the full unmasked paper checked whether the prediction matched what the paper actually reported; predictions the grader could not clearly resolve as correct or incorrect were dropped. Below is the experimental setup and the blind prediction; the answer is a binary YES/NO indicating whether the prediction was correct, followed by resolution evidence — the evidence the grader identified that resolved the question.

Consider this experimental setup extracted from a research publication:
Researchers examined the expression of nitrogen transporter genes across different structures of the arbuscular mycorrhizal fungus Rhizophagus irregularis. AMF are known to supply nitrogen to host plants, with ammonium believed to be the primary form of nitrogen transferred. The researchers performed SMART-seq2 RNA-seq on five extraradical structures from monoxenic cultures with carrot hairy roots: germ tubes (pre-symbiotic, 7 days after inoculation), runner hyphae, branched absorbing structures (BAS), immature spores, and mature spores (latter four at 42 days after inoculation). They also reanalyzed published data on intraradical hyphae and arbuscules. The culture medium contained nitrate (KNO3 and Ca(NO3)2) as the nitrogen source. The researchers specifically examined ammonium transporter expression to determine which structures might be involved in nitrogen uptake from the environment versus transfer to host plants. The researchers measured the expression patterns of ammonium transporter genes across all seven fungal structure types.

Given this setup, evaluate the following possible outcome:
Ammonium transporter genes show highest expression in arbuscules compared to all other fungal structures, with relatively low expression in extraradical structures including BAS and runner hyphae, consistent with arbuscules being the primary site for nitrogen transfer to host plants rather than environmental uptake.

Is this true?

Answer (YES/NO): NO